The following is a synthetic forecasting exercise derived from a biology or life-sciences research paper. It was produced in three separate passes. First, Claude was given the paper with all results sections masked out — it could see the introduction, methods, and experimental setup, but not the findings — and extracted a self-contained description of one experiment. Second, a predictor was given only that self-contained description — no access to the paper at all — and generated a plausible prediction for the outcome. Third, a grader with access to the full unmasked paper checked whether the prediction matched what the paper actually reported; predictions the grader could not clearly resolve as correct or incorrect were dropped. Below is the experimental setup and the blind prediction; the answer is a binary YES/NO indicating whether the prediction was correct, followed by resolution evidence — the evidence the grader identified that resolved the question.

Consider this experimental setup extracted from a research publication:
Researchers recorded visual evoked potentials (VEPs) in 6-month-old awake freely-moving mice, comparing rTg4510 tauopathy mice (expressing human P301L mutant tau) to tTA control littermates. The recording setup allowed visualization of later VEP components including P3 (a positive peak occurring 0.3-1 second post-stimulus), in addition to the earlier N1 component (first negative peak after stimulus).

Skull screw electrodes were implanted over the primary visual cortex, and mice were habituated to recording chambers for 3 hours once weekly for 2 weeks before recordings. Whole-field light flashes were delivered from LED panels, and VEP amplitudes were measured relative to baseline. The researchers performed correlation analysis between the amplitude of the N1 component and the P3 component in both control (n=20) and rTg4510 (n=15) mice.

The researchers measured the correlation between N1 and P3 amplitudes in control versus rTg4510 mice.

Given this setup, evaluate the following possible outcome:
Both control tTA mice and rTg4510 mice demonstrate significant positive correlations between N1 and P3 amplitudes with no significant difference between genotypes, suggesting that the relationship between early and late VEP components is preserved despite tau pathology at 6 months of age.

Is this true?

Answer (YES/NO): NO